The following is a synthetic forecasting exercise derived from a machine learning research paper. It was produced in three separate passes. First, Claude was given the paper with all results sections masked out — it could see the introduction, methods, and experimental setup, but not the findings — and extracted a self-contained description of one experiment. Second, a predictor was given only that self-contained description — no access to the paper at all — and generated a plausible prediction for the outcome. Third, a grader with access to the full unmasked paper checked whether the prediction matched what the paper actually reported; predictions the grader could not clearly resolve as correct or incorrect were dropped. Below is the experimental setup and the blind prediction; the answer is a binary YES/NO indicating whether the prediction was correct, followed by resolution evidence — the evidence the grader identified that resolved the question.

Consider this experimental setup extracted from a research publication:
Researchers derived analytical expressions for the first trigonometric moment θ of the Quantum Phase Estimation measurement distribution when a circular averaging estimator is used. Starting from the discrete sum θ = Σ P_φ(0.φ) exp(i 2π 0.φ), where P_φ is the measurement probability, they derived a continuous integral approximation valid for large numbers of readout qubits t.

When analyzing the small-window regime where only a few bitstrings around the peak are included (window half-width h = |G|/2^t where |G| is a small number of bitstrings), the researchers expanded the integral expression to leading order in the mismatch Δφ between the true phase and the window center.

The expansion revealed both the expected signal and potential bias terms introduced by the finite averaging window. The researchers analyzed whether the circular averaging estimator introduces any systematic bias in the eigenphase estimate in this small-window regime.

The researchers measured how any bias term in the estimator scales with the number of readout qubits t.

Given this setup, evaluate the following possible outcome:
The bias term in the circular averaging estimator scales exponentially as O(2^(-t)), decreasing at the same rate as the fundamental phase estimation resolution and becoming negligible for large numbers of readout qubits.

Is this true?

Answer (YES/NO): YES